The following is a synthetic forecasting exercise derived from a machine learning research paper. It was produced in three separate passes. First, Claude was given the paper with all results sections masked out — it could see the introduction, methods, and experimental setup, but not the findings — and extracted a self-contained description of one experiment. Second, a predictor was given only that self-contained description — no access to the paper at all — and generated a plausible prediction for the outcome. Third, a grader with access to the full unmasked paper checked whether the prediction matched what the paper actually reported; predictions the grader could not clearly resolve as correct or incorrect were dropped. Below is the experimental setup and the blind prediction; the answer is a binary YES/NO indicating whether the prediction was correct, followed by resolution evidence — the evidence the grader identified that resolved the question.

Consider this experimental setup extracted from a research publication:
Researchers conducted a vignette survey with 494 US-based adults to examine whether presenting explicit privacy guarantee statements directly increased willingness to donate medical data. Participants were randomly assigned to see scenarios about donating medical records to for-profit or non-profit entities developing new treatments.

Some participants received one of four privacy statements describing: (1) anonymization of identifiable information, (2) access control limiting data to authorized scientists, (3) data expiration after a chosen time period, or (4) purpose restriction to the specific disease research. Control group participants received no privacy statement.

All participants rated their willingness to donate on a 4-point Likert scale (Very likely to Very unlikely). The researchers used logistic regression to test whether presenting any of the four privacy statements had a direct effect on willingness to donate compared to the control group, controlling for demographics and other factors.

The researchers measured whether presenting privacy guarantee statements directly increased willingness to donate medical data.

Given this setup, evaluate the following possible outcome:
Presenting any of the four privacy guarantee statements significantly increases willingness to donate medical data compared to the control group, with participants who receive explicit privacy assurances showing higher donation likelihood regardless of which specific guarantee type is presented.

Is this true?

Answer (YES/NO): NO